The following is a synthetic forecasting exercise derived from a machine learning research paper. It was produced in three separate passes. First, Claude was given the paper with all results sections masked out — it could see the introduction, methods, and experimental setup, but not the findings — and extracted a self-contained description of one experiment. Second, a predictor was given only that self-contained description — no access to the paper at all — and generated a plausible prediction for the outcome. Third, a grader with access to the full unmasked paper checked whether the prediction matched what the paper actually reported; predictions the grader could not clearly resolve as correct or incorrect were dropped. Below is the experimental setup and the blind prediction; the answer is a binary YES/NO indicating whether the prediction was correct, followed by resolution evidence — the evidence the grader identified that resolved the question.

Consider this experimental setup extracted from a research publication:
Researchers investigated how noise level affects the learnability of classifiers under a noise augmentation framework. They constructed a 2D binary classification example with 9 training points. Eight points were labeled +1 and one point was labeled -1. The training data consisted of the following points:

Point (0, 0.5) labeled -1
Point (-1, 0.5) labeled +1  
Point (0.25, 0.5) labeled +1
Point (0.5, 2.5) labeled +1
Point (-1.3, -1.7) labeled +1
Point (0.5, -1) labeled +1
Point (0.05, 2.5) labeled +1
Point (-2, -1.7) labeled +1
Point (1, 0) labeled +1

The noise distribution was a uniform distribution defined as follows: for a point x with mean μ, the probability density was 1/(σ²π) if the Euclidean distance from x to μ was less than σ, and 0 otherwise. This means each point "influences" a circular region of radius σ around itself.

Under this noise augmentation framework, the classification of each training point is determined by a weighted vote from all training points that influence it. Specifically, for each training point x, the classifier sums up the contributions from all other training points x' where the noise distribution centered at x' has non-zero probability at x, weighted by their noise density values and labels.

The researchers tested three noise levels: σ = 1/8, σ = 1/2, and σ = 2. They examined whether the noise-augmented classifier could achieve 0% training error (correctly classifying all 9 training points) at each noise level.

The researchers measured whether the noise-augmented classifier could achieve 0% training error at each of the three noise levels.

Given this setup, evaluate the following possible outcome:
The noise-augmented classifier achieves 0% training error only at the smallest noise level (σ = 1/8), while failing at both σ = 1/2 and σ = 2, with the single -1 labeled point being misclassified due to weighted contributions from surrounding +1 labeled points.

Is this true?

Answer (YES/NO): YES